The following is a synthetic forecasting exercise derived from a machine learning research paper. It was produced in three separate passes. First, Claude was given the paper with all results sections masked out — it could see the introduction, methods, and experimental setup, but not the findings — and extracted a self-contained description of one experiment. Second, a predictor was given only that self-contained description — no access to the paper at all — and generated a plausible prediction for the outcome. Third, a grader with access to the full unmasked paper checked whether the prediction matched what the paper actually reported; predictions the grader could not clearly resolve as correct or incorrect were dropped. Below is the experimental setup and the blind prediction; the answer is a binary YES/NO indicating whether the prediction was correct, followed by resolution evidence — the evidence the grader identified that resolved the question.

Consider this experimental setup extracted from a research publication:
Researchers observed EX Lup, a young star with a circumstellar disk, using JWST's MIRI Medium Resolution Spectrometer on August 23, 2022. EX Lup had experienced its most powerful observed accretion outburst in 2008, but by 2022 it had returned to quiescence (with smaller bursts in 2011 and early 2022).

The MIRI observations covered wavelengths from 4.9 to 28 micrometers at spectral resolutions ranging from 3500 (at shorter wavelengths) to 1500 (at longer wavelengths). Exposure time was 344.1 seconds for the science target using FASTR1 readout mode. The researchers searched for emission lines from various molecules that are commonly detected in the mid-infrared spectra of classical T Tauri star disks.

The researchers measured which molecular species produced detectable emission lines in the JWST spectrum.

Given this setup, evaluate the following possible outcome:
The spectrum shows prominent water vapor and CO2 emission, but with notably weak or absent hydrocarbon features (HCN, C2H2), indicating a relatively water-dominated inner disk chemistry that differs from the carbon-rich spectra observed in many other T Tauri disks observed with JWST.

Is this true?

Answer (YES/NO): NO